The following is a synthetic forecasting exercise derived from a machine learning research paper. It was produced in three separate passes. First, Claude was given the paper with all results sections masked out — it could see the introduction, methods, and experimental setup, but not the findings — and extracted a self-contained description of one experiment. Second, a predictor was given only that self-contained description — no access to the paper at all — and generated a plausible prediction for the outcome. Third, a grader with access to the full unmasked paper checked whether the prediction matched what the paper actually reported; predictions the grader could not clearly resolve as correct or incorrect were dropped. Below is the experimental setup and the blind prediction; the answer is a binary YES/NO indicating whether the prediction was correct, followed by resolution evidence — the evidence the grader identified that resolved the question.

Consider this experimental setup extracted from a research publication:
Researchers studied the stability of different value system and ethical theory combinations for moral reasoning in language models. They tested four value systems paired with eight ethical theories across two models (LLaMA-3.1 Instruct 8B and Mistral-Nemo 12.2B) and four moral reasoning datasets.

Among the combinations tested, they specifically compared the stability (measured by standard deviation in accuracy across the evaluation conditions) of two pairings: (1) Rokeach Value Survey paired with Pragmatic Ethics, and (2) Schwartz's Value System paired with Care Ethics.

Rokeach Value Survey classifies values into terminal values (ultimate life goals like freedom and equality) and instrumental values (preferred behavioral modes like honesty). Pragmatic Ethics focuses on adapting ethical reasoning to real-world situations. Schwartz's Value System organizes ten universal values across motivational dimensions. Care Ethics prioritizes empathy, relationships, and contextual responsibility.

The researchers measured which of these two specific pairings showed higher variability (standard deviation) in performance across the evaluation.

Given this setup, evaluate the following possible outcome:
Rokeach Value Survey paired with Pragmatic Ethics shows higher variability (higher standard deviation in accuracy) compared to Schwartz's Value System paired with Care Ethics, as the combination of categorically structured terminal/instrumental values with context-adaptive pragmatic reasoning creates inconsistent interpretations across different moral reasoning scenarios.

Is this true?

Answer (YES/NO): YES